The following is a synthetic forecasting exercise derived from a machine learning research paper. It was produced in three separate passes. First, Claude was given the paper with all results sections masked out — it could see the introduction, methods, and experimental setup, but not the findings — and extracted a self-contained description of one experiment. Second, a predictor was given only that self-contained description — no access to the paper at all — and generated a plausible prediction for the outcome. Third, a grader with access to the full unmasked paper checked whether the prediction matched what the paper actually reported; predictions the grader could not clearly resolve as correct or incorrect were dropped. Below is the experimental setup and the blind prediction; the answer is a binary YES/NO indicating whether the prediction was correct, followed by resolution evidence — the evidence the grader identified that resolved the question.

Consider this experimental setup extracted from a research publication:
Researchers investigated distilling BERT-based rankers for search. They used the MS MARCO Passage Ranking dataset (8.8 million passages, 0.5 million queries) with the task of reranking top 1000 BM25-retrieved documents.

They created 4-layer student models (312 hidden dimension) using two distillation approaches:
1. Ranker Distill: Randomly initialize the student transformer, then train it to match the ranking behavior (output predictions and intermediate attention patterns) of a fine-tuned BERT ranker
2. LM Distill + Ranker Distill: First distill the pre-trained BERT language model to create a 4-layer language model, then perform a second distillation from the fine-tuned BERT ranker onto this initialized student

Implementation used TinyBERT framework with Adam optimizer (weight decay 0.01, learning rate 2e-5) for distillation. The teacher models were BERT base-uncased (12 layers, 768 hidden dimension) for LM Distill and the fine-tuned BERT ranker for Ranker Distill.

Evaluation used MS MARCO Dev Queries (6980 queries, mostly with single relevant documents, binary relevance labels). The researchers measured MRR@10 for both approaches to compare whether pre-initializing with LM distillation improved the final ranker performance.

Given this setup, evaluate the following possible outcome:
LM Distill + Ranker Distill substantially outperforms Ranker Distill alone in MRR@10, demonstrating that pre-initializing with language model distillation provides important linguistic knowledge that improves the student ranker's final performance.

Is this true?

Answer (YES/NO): YES